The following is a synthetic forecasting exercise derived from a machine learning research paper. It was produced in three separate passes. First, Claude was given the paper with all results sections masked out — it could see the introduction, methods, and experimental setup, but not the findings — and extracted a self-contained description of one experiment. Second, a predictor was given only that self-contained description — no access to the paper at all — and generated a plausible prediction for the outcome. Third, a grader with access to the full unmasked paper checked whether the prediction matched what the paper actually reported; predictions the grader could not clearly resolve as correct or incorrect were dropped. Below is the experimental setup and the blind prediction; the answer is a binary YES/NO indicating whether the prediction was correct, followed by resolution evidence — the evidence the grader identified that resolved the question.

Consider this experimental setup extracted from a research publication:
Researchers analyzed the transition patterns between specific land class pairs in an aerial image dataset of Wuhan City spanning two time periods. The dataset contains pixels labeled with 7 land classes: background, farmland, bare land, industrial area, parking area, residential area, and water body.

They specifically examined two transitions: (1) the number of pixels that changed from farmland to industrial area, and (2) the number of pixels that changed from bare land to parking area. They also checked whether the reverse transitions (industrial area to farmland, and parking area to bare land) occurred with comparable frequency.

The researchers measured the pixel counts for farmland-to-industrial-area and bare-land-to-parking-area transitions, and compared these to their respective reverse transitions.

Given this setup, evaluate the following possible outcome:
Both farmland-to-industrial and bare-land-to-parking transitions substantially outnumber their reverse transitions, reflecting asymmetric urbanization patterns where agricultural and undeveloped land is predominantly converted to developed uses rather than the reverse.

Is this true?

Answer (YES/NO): YES